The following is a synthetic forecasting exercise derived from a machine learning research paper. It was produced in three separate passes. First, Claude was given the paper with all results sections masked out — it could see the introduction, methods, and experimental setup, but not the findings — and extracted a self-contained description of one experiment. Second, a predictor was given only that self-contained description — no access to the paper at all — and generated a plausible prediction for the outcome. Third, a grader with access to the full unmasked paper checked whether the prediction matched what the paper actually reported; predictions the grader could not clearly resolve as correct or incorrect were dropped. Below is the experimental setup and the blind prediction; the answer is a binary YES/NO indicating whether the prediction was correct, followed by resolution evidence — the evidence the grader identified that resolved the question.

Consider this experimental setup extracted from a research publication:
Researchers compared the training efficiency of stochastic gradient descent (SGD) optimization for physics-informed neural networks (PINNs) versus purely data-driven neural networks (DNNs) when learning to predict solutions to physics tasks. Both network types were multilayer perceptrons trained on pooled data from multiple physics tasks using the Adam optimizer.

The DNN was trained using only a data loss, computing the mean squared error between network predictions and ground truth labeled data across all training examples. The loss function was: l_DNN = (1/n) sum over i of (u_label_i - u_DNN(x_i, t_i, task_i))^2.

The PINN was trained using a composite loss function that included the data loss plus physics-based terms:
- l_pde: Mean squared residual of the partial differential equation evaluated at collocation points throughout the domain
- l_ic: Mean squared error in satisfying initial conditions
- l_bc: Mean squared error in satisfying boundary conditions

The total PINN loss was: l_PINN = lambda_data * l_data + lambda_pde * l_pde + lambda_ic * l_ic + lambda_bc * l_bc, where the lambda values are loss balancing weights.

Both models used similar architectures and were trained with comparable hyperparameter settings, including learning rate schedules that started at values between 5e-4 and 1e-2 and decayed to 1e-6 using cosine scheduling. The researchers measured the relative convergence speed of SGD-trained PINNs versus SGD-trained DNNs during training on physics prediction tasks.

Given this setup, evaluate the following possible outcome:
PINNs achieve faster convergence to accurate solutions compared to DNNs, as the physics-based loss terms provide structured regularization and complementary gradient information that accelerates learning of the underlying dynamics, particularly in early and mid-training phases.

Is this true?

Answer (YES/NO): NO